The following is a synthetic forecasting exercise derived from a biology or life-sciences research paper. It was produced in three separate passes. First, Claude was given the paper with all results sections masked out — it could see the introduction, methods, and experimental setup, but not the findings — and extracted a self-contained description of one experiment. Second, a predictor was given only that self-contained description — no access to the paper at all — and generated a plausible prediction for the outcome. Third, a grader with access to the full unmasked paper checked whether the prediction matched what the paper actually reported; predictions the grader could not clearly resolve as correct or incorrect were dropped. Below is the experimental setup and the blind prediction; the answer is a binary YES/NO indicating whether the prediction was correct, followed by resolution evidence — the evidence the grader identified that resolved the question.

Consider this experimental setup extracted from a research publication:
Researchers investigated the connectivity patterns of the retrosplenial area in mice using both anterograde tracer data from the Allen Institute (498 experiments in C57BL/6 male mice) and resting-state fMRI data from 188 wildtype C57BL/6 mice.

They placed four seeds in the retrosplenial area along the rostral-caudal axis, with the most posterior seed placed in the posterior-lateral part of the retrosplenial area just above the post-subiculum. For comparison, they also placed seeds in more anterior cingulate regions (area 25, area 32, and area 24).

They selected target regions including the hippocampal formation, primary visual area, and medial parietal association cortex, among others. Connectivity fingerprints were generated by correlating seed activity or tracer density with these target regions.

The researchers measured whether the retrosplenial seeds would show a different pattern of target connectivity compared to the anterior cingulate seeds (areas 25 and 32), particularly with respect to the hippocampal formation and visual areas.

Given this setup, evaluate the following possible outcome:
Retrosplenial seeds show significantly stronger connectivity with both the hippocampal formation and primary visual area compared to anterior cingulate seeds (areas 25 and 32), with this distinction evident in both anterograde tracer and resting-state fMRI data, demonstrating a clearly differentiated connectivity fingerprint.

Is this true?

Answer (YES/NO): NO